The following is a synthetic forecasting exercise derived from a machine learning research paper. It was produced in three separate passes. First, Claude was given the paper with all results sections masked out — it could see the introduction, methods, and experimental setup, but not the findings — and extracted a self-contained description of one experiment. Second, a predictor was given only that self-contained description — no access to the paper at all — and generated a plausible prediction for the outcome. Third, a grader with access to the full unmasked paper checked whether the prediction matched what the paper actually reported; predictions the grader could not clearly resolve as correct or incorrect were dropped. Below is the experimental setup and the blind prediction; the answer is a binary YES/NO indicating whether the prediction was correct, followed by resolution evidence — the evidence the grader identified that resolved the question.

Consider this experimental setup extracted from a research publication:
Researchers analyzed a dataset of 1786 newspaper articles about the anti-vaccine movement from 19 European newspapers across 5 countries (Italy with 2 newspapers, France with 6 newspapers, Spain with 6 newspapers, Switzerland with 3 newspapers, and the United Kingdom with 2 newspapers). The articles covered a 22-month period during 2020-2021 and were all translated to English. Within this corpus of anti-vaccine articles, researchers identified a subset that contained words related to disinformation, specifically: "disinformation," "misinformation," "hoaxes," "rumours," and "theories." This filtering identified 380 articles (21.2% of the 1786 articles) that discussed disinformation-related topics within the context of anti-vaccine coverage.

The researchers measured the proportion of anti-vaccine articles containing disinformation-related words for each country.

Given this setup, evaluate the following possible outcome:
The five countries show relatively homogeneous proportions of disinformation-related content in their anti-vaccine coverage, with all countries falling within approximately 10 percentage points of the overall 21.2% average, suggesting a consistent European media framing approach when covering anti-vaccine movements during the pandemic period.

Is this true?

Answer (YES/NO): NO